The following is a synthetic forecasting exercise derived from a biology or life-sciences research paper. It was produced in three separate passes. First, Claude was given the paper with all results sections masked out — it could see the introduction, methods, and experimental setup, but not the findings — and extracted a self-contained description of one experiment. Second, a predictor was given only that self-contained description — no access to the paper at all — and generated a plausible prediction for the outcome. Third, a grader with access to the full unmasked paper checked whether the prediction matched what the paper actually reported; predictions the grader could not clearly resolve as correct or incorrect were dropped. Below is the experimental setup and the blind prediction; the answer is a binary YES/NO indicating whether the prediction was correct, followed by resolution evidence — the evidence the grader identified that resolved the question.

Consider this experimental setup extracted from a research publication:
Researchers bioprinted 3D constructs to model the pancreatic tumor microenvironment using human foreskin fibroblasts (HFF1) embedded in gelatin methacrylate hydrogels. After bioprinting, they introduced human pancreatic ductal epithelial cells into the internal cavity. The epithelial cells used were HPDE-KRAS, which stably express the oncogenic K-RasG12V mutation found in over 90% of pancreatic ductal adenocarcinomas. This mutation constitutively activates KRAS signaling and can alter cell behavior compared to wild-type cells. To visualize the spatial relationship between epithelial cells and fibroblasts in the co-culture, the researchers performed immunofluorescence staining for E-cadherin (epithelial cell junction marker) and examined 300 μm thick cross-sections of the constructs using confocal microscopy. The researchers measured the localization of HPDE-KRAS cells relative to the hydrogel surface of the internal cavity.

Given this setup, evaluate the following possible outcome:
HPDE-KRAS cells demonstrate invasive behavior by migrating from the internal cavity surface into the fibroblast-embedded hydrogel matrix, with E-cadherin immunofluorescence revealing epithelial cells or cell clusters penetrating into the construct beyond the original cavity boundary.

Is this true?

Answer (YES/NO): NO